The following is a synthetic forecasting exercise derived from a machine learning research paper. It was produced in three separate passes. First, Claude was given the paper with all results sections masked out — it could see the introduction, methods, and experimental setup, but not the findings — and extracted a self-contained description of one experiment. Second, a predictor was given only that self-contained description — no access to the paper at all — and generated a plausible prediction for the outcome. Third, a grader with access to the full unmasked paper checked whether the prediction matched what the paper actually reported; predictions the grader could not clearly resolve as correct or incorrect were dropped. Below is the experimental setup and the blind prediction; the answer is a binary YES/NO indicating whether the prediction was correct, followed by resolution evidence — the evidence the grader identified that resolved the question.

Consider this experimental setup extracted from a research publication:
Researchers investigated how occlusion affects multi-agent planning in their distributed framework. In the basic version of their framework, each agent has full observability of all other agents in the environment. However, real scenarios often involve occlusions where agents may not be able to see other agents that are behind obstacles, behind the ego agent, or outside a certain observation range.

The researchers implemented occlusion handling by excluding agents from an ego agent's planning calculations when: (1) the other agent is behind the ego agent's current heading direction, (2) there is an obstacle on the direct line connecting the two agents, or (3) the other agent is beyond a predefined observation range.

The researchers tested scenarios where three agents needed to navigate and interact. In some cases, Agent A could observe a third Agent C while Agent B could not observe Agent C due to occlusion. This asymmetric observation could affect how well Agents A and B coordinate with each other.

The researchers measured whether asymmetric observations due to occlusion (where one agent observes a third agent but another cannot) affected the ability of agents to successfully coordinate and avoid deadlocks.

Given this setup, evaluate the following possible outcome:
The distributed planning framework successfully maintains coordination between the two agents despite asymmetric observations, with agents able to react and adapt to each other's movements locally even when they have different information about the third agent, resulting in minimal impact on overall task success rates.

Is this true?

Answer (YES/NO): NO